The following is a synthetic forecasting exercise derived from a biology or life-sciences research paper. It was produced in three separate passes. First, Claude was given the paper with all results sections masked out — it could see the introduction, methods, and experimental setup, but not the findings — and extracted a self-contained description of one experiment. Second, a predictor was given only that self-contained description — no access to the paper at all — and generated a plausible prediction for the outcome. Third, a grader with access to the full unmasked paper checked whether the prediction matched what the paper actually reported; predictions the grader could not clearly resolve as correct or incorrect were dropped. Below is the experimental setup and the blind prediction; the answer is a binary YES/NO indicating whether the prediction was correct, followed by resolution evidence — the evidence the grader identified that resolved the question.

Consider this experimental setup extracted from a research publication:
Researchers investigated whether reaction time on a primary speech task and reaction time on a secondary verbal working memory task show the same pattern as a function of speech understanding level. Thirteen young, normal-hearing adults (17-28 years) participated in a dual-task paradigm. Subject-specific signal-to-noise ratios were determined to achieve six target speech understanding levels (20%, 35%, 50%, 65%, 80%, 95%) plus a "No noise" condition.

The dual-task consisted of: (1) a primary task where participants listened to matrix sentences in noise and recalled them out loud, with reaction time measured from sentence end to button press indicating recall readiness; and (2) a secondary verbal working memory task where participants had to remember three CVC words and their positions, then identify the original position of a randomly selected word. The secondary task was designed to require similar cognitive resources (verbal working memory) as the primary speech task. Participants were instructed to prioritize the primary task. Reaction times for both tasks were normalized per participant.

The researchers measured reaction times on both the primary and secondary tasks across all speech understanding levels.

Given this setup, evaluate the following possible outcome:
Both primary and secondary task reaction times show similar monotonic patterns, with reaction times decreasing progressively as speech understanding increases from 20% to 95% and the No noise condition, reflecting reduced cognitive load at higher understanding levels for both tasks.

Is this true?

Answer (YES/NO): NO